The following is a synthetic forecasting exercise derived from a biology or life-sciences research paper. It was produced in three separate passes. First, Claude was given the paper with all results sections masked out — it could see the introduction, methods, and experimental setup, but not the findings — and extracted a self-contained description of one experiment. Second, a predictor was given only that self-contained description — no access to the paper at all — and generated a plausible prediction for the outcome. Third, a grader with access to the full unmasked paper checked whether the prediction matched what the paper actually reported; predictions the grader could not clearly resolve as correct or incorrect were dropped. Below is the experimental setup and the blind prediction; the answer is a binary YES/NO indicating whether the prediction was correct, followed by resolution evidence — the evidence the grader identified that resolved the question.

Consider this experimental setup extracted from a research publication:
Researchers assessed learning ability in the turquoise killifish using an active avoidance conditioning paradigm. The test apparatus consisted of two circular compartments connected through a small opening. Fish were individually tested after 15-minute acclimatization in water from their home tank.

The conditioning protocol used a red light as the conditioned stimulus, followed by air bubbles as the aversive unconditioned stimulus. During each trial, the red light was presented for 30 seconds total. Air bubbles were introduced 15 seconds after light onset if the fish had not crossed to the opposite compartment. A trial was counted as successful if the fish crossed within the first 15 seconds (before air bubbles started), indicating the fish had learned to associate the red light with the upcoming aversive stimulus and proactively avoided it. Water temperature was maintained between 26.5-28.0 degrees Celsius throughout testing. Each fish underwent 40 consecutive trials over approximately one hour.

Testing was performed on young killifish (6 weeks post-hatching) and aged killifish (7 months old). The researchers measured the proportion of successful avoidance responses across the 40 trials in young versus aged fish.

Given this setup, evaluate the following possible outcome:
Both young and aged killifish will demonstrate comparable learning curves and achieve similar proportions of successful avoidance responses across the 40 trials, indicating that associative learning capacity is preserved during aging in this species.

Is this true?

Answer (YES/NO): NO